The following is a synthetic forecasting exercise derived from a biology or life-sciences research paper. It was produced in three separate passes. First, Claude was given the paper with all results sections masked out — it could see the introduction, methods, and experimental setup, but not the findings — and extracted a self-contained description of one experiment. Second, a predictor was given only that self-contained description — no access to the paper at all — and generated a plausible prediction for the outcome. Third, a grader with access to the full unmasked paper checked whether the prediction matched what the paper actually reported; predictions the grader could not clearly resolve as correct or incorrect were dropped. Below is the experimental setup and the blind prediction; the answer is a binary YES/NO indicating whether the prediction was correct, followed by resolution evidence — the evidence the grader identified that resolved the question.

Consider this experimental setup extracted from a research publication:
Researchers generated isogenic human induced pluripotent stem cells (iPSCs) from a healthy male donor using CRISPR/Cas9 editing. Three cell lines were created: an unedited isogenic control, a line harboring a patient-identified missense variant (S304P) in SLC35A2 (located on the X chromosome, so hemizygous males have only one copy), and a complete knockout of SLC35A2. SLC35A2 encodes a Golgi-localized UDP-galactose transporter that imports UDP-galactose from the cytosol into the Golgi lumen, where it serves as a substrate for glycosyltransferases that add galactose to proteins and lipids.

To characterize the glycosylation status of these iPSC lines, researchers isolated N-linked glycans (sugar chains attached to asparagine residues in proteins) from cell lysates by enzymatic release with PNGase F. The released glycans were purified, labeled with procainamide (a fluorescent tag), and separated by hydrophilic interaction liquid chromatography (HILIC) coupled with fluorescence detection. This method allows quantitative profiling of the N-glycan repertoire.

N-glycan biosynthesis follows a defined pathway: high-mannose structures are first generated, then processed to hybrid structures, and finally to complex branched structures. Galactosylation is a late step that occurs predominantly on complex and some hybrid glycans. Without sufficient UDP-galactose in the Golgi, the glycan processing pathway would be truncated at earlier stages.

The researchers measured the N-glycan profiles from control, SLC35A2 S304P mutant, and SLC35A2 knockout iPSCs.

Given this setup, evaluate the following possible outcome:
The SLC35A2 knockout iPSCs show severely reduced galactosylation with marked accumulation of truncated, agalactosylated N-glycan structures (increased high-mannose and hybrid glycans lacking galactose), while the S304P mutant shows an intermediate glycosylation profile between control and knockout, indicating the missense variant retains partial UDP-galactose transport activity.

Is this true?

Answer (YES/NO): NO